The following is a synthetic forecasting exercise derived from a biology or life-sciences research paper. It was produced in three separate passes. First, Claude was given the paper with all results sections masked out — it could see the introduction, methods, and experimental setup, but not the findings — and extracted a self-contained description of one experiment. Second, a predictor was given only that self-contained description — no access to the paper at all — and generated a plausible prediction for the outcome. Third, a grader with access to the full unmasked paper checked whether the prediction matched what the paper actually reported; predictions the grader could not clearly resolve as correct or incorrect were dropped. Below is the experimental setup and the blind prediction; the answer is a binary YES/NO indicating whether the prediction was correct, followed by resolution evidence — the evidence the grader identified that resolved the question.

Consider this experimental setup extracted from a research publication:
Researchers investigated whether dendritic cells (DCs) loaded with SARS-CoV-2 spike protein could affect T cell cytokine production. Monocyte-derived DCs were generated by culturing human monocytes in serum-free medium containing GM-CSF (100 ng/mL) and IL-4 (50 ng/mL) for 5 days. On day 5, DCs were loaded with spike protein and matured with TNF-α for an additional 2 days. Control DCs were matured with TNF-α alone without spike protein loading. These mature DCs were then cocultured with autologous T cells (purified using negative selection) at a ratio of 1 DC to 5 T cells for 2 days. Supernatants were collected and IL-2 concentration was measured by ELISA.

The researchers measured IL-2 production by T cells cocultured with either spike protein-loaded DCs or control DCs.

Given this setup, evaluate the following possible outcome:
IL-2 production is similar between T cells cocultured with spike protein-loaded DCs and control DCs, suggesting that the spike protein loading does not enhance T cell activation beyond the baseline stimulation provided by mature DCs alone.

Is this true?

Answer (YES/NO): NO